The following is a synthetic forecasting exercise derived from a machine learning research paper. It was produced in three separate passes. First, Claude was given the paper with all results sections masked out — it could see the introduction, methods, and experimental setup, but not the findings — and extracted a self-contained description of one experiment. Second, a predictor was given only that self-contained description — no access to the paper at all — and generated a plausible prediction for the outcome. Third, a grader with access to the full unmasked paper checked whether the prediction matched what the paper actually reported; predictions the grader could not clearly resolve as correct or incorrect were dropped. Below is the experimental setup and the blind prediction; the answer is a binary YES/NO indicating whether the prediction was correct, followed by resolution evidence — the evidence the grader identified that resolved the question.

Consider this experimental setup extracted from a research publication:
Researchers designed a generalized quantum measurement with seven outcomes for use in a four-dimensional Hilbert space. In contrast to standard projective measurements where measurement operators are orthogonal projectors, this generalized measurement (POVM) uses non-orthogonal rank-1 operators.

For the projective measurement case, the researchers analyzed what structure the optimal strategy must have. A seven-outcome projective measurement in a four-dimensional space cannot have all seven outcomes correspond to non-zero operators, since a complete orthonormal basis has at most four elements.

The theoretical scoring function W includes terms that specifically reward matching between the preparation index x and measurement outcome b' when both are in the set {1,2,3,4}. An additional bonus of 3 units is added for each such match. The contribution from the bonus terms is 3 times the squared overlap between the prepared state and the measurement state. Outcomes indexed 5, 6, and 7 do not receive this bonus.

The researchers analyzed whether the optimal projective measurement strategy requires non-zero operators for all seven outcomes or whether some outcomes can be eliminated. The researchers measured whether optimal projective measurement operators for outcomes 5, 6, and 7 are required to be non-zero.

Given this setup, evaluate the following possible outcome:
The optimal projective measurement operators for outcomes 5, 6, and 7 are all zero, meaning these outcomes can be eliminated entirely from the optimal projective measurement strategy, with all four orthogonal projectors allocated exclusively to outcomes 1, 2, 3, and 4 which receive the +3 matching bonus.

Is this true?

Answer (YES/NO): YES